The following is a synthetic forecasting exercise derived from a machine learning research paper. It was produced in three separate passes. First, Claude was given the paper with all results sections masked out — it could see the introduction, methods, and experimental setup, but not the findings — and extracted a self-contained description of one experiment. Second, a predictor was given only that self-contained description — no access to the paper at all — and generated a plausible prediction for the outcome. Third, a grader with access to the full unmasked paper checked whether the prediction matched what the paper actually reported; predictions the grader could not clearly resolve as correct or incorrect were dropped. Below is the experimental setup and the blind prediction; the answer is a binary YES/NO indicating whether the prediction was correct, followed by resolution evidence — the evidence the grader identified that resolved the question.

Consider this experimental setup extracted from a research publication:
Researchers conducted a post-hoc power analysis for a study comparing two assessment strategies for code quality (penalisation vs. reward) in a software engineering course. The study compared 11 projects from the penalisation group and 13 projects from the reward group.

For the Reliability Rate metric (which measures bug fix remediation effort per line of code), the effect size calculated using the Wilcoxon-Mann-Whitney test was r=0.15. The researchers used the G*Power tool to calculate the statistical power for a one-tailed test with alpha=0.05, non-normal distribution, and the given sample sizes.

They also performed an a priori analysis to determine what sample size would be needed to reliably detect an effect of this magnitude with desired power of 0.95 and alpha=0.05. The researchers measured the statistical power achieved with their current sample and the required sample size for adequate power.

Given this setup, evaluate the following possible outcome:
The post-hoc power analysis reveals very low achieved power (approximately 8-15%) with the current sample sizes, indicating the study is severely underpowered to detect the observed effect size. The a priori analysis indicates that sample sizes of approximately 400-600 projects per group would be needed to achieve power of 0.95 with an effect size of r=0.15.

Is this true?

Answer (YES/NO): NO